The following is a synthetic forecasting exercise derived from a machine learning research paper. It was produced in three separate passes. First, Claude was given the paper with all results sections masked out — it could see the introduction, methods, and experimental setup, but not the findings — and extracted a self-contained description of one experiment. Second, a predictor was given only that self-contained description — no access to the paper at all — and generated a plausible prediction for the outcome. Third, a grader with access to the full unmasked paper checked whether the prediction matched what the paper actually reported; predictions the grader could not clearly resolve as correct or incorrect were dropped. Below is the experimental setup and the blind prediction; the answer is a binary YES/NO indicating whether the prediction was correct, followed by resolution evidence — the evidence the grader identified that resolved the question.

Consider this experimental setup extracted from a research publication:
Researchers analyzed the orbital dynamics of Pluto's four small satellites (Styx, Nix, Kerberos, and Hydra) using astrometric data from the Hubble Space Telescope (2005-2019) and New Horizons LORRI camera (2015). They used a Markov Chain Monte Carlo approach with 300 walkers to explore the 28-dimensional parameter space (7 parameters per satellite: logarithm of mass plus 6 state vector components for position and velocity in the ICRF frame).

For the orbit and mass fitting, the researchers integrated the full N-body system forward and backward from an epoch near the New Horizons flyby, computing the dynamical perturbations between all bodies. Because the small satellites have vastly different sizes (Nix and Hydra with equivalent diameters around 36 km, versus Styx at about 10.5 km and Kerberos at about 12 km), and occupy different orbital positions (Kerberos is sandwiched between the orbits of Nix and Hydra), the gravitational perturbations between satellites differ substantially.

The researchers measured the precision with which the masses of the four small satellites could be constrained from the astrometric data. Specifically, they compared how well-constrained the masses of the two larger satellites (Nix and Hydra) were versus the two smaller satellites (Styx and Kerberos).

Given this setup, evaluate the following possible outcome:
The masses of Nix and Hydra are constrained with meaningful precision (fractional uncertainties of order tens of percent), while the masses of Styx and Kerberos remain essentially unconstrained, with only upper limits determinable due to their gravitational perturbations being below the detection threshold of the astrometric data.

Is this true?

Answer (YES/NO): YES